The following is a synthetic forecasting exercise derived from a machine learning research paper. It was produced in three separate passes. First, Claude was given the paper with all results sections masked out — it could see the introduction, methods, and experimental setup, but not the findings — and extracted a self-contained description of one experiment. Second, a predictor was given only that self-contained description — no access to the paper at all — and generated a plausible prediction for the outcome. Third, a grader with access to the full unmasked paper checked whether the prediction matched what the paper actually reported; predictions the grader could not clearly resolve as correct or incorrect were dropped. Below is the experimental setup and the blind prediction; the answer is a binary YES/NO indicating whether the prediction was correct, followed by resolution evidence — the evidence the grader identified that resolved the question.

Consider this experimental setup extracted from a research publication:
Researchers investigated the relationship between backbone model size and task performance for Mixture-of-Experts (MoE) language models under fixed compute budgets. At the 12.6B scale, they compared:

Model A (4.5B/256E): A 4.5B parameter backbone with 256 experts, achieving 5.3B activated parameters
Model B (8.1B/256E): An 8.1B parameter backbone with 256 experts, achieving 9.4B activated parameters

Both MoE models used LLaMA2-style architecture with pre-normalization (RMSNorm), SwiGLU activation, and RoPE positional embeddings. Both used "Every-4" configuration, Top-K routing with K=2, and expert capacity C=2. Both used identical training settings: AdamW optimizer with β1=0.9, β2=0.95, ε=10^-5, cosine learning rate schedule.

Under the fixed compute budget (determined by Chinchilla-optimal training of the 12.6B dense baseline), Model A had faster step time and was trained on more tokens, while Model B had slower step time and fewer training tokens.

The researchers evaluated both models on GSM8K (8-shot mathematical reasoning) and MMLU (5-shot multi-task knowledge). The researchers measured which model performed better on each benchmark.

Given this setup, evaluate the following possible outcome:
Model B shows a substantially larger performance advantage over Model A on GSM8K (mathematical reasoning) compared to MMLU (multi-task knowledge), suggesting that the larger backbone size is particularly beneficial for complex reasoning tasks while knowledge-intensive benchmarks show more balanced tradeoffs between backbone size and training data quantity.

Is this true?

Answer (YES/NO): NO